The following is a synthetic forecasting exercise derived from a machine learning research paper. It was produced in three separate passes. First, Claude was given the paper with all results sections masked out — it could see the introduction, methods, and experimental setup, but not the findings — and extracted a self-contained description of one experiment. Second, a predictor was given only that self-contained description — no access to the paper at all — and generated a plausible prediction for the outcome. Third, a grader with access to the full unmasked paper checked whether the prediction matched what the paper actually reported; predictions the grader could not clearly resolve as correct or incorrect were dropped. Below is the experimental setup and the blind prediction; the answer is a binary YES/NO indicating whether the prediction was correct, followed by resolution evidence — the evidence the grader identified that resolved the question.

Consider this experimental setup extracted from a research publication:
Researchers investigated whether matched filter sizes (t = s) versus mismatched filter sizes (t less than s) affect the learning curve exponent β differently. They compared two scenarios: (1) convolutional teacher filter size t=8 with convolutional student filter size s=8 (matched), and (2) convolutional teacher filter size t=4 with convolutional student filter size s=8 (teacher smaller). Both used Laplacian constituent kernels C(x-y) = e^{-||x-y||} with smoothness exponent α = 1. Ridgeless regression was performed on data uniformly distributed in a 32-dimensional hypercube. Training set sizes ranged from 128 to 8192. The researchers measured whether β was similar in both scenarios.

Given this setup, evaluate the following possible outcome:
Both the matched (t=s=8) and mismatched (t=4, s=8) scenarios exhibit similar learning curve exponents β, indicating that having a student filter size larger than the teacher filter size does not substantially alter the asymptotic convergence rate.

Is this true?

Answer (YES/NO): YES